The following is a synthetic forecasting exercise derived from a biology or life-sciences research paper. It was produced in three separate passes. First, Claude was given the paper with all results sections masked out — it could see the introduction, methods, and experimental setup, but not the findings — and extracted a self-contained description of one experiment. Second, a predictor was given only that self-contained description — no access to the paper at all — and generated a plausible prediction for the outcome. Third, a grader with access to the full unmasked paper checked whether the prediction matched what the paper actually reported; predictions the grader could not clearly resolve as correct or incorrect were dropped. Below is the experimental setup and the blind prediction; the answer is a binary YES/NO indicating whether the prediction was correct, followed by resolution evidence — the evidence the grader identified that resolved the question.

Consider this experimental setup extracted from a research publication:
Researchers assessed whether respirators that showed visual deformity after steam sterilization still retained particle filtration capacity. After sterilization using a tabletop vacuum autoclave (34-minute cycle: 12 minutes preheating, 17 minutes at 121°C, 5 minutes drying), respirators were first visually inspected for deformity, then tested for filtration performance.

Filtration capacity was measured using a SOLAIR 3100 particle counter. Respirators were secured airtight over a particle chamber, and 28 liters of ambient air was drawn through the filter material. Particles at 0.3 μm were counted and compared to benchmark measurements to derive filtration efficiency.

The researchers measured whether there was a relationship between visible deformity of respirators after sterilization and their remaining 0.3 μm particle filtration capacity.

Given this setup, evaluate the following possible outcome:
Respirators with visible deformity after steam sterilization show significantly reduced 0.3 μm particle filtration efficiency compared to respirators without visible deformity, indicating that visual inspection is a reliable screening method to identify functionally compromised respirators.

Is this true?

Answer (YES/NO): YES